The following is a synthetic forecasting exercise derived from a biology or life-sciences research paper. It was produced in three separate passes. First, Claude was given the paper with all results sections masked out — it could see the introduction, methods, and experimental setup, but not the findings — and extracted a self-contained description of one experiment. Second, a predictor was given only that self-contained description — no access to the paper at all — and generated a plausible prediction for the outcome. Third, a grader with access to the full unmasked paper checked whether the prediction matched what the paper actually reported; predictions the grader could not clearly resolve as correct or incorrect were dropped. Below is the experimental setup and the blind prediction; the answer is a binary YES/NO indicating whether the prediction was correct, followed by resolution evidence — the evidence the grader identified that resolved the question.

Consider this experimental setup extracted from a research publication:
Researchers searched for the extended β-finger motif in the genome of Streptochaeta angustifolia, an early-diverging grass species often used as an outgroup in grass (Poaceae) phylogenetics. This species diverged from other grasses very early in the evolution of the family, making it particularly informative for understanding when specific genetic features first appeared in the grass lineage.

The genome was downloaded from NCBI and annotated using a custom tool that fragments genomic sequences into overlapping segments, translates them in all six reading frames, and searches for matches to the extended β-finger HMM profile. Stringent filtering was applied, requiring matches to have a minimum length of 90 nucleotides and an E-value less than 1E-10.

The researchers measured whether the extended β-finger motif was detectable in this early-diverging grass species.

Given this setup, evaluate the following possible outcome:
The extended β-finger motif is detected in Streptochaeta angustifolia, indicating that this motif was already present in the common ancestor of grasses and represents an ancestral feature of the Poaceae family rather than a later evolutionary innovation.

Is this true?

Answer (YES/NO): NO